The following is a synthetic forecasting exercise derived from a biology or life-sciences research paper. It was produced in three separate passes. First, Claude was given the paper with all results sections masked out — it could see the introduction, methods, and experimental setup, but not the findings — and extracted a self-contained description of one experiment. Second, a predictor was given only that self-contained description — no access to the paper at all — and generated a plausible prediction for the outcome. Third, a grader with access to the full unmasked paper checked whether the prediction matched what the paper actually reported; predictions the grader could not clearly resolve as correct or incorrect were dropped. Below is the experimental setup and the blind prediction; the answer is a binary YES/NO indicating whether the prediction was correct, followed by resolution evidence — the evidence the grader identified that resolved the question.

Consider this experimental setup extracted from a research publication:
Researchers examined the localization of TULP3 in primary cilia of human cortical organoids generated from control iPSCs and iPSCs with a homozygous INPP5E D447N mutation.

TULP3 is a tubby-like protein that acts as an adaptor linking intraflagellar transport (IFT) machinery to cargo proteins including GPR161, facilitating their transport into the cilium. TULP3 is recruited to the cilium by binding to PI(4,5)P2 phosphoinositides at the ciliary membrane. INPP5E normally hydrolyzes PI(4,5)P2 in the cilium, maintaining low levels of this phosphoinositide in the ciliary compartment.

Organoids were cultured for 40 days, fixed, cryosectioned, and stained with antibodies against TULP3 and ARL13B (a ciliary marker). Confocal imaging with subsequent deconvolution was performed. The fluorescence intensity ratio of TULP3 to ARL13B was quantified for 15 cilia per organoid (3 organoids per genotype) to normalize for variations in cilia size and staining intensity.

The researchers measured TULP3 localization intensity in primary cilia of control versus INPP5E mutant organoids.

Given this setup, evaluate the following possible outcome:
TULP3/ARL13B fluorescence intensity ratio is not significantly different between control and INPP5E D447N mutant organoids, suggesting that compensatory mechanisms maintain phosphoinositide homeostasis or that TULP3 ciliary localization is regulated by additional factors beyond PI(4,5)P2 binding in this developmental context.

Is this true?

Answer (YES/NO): NO